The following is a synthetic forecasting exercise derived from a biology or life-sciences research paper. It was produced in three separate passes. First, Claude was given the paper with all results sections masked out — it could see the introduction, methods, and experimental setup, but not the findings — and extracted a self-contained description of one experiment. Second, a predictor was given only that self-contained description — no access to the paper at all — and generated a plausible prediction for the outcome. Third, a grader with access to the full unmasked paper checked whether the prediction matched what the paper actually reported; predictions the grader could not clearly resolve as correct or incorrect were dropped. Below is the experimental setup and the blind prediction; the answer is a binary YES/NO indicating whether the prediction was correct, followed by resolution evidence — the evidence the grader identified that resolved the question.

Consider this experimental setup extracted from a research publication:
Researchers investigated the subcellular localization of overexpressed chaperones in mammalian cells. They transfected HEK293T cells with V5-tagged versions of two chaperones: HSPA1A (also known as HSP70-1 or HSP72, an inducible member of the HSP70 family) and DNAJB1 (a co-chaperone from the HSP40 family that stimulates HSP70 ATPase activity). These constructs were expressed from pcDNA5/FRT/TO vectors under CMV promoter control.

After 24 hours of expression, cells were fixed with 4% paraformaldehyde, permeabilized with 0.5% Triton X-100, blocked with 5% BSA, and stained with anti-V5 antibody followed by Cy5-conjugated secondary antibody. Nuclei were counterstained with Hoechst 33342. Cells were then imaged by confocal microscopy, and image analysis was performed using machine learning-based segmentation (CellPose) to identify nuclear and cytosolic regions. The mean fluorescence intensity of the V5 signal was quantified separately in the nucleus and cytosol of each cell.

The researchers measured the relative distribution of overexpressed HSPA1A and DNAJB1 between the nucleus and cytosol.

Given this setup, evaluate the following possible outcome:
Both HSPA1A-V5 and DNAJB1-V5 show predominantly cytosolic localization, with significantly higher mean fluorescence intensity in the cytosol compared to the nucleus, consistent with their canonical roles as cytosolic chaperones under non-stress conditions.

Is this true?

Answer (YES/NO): YES